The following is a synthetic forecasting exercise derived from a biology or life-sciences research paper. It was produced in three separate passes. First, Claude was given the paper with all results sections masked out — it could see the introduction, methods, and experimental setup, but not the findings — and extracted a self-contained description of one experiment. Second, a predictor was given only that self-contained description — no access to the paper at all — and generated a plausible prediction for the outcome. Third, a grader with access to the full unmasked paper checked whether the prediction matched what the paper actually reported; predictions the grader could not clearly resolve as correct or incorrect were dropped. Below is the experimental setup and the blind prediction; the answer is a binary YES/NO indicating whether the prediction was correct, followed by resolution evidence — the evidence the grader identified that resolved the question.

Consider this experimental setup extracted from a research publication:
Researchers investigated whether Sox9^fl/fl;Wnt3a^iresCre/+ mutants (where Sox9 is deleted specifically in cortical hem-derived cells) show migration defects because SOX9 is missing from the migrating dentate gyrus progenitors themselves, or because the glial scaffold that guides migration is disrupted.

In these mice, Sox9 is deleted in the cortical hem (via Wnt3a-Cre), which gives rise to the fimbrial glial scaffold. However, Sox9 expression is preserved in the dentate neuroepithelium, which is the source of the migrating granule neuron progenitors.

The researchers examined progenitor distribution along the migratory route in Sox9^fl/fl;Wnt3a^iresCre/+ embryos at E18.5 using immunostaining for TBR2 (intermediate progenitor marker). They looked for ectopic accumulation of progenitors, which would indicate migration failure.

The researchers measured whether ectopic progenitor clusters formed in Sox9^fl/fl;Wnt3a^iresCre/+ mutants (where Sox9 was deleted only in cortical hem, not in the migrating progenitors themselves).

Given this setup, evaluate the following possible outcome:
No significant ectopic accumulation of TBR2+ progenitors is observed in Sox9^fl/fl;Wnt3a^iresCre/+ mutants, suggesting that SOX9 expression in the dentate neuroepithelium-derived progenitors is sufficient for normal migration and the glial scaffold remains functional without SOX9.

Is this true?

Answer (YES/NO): NO